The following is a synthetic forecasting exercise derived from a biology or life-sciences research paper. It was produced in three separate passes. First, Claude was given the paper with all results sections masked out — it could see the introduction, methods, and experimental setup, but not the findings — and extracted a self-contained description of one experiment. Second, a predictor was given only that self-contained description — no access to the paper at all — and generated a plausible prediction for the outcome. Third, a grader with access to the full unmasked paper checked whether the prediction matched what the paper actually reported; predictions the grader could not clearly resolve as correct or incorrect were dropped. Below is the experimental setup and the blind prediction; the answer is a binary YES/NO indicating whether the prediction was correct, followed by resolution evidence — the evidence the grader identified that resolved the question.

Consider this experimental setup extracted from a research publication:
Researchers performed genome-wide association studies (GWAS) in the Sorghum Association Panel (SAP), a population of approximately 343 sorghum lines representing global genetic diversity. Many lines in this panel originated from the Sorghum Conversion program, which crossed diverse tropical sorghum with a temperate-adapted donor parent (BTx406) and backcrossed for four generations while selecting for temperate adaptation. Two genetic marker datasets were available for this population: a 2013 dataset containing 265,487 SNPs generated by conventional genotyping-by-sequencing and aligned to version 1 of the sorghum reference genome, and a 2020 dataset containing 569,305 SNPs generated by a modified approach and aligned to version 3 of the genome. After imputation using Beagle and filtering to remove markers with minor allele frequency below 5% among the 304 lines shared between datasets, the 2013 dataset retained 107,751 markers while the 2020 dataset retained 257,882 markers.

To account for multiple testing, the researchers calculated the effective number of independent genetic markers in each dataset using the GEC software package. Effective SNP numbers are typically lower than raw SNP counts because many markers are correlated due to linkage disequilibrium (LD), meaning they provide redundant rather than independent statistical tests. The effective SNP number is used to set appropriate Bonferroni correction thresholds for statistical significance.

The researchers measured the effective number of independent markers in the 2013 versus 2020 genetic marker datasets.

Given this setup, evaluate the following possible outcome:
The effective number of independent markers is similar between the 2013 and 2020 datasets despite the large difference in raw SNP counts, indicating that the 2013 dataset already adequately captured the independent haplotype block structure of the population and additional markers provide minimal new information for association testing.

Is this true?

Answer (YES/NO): NO